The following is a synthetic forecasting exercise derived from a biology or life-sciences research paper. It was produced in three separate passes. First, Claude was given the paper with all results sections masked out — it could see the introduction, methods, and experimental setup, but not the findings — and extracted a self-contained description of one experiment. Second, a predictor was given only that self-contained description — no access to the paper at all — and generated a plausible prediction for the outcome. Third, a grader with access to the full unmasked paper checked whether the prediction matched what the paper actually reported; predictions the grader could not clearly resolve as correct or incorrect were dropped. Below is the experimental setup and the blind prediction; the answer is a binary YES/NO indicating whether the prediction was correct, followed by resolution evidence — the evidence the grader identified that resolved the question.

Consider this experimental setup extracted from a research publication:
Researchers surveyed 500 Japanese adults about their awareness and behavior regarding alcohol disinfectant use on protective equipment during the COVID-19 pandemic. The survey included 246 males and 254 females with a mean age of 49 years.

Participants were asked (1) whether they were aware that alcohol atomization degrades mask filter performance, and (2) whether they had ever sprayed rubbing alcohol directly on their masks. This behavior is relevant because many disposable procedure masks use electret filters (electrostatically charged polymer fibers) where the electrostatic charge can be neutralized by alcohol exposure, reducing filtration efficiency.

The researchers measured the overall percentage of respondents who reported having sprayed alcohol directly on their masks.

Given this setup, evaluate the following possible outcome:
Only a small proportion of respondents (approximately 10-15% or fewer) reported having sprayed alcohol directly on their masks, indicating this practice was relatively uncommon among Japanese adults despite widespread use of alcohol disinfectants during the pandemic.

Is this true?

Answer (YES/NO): NO